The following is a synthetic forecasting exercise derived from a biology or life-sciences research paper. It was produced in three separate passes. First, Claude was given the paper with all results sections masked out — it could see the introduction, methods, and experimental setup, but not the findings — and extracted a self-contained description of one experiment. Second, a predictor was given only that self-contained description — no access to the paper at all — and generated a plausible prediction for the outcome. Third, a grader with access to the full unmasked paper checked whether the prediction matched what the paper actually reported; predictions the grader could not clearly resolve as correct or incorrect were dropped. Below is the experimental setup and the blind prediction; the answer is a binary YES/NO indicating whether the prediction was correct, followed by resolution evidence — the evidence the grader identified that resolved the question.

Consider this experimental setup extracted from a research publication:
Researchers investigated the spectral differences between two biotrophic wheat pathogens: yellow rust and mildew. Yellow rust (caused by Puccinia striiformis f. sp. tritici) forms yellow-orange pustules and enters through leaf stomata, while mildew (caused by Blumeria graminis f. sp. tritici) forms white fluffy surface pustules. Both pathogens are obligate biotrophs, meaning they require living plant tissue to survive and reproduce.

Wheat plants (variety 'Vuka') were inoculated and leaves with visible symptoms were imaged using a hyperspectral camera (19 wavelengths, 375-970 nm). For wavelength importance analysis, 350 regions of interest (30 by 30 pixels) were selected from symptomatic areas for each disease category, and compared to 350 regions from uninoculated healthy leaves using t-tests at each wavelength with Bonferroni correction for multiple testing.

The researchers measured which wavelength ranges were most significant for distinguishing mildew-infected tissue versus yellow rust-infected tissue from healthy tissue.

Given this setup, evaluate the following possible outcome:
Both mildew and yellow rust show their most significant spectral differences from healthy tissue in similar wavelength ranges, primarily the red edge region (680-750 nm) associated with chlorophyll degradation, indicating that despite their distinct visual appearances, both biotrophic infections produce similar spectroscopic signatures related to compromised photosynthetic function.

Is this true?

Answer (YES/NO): NO